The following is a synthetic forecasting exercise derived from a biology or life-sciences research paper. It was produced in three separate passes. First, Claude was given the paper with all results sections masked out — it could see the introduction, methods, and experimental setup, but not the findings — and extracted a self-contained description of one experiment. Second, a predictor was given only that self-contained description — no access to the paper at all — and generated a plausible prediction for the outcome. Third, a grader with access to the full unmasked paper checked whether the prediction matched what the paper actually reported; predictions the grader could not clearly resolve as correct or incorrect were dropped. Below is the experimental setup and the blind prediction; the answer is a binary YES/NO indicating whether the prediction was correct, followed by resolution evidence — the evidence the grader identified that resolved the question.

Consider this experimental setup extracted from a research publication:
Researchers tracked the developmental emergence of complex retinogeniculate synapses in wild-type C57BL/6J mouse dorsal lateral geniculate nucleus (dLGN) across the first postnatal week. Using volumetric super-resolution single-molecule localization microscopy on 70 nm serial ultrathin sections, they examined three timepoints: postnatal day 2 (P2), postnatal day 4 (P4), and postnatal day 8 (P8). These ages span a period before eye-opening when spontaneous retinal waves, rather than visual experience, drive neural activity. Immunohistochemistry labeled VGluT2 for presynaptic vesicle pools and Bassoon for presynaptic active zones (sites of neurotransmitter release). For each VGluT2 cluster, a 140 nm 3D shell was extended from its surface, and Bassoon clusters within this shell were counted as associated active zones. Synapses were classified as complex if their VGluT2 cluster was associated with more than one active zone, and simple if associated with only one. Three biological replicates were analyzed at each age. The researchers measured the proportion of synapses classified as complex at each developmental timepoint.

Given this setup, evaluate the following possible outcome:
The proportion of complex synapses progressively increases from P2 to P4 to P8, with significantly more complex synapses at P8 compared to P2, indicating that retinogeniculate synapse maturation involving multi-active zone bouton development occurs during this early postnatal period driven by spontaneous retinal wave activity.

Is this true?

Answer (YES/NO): NO